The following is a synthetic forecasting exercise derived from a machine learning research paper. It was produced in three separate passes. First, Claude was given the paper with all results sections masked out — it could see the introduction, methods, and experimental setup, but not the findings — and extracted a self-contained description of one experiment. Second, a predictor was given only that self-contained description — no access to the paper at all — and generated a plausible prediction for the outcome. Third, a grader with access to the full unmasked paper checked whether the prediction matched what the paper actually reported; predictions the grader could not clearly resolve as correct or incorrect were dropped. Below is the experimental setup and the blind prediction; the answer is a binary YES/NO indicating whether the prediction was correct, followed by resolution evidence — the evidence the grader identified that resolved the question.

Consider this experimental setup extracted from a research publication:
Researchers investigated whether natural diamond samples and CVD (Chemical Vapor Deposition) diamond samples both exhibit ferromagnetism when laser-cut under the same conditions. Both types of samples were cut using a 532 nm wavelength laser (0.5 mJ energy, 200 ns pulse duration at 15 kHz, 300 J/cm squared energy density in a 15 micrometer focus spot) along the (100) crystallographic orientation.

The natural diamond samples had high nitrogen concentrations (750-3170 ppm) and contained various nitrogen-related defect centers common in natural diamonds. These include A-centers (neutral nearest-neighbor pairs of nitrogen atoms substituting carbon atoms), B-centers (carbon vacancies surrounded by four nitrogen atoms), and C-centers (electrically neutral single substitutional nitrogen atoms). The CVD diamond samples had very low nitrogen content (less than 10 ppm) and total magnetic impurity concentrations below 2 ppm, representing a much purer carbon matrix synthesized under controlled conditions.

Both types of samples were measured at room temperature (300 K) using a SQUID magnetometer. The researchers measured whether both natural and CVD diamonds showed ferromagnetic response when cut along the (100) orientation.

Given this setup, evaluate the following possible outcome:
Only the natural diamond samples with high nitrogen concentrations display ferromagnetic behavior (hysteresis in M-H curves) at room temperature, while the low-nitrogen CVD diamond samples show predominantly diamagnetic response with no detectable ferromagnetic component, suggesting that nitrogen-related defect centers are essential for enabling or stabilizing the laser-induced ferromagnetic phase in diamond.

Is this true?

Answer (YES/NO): NO